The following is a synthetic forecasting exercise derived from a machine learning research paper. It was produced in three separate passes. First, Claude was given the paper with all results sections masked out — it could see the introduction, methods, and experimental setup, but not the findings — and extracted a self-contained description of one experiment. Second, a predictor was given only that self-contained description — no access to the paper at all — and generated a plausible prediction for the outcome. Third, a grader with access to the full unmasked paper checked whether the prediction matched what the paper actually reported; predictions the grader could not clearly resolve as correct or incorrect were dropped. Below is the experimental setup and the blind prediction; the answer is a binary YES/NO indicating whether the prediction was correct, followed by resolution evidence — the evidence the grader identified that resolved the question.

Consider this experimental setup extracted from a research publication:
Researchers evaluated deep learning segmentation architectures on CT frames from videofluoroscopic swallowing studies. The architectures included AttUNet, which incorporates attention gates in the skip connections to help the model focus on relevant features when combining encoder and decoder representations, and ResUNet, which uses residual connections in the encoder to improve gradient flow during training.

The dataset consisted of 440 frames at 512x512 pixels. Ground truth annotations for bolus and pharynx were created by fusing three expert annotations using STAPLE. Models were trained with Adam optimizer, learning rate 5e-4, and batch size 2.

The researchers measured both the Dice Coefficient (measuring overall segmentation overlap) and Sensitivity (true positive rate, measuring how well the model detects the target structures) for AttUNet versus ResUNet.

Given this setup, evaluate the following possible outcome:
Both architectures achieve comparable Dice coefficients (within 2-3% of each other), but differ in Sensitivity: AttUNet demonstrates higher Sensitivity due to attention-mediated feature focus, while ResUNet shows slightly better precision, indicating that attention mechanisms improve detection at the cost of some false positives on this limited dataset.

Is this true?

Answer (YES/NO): NO